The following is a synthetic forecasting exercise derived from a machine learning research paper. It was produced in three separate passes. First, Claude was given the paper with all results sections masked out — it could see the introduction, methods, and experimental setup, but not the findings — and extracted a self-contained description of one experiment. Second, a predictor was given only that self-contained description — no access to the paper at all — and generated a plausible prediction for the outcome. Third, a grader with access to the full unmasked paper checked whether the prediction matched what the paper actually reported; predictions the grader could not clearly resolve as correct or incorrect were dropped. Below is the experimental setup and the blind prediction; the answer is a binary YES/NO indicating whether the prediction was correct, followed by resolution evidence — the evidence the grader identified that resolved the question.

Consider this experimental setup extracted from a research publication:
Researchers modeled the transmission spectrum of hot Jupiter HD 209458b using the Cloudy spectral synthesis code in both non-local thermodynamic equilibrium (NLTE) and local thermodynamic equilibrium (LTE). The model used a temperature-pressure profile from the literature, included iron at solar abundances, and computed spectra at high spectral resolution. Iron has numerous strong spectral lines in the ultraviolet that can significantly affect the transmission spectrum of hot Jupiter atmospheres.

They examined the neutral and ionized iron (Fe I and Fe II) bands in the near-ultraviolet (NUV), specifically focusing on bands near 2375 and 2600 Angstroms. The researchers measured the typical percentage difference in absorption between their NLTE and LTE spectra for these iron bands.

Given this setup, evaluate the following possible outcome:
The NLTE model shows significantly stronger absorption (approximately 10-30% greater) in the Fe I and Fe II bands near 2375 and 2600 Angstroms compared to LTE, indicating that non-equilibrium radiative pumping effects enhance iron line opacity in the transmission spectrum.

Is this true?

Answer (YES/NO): NO